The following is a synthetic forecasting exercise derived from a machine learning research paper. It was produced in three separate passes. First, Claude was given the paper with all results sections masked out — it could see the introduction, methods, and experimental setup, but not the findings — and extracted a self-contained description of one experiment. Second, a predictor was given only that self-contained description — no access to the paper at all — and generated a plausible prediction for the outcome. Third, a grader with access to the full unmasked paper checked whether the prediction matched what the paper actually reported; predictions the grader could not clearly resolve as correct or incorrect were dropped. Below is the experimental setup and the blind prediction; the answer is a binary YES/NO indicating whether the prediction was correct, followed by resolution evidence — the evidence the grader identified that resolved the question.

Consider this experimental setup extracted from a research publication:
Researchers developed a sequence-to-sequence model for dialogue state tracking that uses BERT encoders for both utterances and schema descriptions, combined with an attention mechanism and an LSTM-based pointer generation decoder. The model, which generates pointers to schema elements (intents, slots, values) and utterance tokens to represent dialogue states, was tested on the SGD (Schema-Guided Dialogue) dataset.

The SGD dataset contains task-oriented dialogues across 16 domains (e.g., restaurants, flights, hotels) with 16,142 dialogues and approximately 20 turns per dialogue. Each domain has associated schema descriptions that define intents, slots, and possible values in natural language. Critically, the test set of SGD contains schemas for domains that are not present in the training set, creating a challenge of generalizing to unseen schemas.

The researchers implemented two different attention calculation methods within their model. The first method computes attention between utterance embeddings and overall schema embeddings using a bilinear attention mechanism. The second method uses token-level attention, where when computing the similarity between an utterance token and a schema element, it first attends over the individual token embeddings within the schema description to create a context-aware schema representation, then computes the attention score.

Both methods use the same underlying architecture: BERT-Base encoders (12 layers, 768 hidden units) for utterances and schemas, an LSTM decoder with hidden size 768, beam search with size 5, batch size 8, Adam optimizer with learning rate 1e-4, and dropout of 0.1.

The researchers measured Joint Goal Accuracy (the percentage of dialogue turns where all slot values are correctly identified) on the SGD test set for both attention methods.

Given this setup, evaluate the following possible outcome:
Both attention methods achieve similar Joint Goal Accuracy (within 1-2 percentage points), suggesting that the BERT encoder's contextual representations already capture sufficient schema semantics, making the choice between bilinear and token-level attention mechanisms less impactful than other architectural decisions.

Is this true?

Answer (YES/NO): YES